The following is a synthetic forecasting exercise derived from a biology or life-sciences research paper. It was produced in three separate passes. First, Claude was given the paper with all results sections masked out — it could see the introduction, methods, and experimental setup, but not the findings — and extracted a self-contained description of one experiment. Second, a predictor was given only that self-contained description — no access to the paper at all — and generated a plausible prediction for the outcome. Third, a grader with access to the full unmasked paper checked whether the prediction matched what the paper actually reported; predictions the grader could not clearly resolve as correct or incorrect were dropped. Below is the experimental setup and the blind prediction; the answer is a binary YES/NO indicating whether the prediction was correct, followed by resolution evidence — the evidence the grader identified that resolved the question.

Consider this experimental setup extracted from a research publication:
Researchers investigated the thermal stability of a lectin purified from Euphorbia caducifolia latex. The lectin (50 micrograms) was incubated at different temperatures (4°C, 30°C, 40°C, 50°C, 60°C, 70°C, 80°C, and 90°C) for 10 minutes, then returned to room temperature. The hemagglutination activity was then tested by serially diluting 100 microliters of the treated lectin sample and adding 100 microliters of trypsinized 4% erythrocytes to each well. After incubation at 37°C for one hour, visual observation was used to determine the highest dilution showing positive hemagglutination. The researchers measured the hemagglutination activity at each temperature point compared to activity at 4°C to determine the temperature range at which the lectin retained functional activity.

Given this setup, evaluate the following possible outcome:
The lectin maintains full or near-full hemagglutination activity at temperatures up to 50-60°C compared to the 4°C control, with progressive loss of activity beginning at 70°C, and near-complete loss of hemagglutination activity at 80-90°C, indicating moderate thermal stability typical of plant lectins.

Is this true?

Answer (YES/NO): NO